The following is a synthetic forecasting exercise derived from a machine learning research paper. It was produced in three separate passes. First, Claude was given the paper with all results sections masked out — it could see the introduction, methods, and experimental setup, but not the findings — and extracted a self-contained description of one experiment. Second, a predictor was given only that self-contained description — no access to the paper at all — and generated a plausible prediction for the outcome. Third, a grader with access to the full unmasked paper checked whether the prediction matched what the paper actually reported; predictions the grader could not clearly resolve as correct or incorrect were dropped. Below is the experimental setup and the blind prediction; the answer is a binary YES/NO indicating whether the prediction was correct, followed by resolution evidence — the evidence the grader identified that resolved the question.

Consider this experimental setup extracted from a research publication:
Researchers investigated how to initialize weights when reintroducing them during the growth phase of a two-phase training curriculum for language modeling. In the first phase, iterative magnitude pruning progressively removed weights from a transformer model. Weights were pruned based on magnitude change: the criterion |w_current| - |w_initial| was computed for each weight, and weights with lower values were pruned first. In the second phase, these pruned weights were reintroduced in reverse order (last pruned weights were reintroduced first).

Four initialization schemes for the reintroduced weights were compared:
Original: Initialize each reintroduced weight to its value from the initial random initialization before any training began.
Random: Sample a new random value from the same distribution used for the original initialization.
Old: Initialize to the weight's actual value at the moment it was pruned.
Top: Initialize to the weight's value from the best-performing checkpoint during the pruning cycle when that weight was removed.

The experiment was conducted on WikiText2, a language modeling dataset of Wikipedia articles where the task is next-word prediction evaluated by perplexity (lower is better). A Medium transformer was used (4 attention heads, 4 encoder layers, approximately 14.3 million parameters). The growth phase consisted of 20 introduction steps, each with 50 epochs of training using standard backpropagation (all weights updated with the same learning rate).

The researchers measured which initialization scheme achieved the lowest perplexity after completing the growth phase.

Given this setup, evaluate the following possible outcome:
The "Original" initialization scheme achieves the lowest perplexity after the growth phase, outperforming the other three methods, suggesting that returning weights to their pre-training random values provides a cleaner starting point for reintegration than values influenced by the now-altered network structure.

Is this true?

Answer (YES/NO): NO